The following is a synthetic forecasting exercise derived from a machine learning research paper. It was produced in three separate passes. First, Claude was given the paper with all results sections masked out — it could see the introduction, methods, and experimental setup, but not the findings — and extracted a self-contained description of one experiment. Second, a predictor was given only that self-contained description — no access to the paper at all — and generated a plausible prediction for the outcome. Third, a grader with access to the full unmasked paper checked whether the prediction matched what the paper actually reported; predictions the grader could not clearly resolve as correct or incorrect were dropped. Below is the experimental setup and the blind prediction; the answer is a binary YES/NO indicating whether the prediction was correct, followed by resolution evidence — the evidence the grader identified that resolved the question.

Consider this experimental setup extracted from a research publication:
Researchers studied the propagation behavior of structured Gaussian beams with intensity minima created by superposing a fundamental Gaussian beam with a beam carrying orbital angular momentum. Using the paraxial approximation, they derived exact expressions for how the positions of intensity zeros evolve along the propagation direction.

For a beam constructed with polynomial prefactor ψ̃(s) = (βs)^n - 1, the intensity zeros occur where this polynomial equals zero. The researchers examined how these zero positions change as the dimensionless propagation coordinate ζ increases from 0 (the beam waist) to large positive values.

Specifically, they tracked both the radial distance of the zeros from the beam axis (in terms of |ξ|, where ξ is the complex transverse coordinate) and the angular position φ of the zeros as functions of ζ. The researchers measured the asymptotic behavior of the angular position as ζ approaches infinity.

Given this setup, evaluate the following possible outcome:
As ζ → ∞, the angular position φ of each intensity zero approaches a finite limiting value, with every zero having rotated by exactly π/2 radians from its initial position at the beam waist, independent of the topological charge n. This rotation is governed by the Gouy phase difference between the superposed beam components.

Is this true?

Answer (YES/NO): YES